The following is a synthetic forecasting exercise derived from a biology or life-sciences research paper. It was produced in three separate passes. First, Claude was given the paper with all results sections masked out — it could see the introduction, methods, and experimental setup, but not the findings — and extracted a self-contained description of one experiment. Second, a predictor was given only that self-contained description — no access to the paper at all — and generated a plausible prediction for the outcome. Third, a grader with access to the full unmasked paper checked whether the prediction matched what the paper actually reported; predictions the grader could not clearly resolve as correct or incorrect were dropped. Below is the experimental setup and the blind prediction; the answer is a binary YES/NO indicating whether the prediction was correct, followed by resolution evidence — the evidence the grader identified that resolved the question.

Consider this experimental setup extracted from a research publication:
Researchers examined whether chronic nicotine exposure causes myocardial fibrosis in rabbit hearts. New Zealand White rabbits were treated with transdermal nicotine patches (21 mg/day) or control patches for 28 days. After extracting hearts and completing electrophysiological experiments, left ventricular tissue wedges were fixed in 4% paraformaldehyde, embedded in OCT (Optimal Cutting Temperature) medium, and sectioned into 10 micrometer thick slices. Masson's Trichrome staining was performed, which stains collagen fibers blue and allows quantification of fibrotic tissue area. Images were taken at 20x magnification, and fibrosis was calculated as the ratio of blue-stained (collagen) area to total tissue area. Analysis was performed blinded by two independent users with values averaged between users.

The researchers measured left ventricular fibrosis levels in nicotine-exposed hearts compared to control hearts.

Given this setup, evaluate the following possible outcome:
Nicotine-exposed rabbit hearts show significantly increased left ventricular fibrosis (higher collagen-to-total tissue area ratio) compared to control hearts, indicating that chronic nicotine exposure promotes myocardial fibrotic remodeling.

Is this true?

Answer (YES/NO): NO